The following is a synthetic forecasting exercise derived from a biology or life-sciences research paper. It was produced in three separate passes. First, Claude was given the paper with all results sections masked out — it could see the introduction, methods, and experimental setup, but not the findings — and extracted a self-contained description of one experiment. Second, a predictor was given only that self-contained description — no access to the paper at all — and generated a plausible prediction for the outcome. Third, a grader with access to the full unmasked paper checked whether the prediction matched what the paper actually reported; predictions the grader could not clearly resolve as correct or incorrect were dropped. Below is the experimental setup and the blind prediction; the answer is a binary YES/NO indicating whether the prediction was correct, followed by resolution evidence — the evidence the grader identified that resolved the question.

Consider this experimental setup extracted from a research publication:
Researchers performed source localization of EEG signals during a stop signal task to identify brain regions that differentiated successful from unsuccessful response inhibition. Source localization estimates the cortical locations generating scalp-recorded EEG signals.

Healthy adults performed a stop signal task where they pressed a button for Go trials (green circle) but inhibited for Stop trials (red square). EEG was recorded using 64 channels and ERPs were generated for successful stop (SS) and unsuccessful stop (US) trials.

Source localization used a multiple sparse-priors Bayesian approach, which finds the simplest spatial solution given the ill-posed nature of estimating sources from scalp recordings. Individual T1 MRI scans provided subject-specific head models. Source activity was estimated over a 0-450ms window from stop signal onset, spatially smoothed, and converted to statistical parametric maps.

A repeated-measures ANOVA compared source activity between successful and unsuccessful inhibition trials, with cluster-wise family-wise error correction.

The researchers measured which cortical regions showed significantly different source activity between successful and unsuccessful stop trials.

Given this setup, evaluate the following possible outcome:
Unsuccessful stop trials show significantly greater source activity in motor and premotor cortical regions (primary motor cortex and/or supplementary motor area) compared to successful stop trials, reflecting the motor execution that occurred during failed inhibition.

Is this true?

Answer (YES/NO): NO